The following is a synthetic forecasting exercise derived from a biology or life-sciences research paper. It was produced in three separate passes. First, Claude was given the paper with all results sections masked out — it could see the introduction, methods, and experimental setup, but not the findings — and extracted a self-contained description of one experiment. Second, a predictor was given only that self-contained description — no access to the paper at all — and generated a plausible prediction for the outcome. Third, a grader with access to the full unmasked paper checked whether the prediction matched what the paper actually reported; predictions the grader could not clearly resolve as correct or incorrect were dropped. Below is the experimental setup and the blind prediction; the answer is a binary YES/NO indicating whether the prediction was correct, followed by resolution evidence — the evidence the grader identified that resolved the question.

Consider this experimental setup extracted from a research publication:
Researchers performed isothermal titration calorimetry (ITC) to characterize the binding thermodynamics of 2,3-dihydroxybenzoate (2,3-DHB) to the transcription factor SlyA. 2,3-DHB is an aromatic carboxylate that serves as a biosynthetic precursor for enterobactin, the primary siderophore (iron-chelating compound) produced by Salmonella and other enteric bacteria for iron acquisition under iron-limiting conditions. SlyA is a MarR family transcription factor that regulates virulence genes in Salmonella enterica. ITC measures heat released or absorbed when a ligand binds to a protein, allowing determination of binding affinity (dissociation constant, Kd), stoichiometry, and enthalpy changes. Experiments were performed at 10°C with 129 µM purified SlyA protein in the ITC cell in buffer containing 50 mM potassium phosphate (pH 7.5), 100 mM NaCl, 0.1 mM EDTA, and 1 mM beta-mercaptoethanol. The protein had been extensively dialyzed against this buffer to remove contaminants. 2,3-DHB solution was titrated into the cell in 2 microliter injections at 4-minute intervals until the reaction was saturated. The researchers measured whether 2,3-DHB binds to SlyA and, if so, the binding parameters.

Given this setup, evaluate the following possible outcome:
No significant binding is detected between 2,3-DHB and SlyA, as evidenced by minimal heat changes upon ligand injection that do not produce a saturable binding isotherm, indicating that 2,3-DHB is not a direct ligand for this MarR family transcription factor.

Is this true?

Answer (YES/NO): NO